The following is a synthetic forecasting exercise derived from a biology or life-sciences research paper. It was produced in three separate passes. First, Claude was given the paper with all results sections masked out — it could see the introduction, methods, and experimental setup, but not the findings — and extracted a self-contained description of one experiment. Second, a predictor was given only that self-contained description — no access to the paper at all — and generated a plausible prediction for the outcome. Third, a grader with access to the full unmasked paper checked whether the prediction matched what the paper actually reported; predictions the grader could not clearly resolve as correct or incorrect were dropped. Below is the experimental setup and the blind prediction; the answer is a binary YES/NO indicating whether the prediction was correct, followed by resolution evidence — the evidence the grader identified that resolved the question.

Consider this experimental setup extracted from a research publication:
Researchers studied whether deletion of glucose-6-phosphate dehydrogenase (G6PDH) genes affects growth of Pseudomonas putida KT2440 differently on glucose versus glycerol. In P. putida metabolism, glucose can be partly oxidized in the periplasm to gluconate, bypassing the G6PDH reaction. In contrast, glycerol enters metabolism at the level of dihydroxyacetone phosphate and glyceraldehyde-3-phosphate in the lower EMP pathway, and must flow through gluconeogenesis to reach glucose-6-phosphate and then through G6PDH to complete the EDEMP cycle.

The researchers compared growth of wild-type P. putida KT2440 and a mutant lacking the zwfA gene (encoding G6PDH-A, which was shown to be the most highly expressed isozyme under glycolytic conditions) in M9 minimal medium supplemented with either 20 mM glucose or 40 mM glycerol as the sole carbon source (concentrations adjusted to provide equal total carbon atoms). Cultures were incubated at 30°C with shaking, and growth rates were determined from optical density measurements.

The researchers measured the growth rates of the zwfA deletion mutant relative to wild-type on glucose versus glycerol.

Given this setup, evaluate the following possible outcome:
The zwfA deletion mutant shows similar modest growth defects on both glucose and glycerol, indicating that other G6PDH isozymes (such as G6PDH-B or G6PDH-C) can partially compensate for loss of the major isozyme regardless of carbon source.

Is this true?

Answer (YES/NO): NO